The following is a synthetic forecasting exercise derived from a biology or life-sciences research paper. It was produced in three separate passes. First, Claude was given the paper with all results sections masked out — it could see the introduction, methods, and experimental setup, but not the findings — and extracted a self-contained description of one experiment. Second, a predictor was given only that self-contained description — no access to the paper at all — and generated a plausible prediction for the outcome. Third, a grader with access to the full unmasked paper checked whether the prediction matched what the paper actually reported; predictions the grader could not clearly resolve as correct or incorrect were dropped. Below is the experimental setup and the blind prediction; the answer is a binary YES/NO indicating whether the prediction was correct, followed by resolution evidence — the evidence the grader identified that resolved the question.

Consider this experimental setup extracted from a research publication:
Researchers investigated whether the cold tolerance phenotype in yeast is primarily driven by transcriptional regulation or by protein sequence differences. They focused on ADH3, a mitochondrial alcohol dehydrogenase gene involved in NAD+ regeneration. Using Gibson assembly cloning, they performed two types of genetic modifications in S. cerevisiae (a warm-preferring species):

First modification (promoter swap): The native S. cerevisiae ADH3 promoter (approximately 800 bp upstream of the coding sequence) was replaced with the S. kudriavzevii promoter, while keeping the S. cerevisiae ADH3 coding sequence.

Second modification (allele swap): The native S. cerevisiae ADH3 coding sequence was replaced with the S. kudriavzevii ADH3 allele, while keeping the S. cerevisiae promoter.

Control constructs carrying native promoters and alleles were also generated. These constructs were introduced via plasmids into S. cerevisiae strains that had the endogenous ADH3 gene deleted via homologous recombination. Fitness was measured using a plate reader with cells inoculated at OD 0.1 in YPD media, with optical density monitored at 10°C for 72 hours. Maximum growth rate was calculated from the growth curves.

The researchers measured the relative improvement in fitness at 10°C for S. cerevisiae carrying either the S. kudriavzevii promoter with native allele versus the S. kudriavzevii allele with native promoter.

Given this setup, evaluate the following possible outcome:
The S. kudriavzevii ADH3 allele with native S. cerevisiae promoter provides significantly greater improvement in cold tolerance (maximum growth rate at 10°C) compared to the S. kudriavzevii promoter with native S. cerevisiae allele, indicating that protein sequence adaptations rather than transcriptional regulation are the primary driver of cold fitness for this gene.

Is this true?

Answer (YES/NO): NO